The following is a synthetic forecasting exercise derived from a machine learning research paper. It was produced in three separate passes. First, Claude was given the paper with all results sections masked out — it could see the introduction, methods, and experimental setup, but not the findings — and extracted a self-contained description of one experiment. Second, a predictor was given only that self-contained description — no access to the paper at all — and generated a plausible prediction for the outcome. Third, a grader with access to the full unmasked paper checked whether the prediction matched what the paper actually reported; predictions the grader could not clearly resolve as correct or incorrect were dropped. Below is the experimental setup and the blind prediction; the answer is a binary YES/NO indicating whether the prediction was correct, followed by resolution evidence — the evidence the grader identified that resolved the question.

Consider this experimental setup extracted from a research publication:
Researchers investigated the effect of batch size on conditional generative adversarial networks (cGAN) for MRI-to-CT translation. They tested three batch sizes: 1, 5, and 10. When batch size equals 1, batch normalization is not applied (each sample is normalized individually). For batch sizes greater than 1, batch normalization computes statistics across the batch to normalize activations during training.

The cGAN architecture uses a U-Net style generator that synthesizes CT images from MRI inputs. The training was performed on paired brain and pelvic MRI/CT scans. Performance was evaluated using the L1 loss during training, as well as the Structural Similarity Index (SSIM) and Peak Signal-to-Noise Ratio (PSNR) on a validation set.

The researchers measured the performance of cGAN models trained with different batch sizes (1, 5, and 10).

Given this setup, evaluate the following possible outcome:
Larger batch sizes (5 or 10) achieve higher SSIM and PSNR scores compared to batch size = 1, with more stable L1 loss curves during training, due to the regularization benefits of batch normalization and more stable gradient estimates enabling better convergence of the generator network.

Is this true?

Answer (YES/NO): NO